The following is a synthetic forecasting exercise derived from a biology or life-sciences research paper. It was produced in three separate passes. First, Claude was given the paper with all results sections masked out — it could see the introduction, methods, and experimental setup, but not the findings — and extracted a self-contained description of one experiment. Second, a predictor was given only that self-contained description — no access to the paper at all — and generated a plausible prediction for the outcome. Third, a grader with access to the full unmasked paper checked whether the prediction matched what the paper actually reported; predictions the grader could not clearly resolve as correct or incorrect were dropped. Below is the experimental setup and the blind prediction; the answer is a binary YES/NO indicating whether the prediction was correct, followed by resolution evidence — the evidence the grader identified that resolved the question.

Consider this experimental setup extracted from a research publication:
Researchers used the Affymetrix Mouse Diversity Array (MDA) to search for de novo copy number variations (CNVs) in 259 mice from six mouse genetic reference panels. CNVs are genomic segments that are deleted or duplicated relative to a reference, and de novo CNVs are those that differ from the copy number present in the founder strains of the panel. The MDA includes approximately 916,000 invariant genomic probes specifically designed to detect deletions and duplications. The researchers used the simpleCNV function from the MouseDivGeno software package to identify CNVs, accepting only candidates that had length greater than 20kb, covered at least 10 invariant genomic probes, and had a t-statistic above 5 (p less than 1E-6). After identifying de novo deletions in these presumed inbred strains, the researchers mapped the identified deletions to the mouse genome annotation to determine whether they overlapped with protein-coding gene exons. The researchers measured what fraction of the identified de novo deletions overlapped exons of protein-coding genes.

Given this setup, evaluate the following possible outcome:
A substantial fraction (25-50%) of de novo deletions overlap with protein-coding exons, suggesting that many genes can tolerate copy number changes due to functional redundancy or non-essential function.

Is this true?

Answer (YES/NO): NO